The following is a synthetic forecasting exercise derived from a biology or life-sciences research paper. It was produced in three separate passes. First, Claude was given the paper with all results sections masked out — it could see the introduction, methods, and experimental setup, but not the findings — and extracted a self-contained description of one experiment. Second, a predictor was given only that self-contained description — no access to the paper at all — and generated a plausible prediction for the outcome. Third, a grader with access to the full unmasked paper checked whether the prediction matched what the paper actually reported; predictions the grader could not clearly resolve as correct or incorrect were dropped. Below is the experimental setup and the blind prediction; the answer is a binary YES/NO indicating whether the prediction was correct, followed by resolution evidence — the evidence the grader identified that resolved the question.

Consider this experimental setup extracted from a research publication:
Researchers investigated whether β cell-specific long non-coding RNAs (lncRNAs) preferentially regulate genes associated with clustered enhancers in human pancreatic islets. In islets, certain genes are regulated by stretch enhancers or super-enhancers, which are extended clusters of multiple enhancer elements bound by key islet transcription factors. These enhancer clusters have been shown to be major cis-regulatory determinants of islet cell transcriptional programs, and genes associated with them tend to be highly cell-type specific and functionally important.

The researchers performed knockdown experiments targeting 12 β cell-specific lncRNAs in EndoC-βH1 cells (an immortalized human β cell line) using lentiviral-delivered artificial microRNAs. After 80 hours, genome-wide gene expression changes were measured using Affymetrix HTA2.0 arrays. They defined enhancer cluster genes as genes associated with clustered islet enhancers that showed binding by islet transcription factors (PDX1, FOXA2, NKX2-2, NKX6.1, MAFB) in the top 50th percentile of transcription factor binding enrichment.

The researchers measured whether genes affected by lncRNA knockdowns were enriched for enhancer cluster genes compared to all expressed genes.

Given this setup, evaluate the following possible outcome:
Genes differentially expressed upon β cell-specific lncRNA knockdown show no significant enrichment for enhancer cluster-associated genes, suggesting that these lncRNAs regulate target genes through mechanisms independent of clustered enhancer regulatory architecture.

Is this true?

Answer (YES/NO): NO